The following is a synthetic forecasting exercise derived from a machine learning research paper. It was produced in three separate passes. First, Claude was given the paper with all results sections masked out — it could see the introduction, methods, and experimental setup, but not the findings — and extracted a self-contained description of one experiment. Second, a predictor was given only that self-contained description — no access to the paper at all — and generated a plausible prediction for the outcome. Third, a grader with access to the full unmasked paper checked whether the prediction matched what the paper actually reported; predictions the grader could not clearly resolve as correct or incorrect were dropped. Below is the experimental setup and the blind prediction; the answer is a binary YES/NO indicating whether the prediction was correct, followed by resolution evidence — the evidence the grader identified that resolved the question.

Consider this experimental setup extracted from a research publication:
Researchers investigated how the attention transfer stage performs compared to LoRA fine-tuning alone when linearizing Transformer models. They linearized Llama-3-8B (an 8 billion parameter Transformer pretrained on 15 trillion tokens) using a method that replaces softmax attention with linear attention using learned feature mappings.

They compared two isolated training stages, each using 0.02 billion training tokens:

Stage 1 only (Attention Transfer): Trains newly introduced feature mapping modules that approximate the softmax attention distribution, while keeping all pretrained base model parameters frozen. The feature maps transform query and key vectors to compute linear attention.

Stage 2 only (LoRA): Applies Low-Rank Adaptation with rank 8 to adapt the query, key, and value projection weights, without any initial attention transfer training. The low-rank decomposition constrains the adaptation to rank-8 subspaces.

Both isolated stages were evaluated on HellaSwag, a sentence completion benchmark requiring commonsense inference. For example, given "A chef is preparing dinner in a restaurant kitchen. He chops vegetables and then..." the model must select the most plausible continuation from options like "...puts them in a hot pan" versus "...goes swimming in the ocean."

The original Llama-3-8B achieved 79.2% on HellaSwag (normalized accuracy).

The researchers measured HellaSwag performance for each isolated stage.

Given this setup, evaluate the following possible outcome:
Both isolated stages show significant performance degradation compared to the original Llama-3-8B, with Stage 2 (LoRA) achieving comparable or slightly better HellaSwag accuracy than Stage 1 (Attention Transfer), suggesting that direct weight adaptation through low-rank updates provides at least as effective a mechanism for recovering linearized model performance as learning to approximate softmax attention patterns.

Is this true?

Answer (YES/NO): NO